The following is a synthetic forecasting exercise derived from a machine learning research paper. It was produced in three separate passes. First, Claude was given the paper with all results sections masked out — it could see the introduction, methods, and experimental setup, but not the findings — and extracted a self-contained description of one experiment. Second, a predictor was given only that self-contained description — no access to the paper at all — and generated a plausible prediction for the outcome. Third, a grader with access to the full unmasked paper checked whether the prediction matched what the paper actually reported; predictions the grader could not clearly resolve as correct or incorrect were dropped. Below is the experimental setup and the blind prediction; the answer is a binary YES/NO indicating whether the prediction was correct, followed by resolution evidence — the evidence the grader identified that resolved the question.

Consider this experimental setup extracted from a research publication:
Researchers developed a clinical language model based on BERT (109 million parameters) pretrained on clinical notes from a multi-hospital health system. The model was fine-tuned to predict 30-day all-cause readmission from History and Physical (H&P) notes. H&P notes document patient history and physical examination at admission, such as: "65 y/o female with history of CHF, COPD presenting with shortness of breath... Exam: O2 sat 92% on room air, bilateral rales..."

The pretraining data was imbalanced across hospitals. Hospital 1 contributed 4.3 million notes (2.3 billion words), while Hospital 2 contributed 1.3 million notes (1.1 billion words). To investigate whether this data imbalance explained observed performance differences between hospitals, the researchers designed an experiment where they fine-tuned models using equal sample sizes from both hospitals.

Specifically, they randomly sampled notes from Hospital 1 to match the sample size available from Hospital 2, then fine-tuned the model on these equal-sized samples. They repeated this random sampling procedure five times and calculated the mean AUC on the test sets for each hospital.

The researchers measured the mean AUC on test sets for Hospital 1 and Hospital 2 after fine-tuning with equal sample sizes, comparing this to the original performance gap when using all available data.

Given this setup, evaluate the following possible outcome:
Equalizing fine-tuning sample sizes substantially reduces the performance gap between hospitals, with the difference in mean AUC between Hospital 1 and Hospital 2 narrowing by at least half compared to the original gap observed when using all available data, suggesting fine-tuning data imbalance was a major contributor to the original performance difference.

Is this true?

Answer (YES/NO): NO